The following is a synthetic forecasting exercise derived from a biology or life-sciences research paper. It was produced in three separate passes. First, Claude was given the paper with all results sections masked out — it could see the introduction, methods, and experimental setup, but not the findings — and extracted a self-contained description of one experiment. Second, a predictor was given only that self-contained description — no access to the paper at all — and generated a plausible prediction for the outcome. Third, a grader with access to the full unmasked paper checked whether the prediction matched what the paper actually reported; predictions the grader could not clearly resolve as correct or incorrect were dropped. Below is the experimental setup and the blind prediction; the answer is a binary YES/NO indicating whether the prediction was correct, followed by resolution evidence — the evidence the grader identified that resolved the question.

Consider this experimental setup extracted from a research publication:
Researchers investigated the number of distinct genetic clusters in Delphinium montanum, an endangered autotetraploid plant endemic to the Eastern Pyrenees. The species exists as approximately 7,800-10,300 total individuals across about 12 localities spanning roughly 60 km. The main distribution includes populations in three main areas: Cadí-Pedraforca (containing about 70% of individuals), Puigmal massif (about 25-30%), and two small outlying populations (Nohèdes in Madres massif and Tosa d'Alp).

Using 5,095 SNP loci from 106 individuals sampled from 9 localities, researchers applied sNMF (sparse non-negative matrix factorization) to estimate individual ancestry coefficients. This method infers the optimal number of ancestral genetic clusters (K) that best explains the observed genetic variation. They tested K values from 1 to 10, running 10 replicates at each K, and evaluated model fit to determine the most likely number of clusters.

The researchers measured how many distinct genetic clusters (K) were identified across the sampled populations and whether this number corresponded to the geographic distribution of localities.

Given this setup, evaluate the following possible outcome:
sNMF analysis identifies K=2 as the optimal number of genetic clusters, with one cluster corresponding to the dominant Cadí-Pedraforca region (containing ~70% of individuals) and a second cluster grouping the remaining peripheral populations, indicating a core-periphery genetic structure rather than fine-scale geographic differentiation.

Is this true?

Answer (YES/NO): NO